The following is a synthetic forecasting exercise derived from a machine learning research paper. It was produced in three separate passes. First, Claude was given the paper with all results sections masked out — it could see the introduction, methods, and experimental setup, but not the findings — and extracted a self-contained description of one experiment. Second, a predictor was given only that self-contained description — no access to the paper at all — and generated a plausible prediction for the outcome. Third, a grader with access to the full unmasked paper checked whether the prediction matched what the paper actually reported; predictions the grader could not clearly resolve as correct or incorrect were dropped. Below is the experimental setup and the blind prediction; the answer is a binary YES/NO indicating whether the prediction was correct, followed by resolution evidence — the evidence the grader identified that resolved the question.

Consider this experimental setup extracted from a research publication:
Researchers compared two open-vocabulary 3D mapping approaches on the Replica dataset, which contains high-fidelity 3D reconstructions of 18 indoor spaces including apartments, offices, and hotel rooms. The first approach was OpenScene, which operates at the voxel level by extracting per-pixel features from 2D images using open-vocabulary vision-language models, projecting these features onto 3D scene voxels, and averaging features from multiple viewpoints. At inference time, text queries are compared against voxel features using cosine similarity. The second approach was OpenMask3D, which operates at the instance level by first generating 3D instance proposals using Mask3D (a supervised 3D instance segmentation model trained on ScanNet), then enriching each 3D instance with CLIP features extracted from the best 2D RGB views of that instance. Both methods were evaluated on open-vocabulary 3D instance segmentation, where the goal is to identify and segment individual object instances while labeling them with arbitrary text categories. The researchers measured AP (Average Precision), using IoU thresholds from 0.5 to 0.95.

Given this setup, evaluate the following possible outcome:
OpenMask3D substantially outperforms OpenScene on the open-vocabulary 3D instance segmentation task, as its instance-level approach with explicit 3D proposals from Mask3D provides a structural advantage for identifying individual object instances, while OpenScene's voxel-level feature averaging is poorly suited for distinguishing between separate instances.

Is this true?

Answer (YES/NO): YES